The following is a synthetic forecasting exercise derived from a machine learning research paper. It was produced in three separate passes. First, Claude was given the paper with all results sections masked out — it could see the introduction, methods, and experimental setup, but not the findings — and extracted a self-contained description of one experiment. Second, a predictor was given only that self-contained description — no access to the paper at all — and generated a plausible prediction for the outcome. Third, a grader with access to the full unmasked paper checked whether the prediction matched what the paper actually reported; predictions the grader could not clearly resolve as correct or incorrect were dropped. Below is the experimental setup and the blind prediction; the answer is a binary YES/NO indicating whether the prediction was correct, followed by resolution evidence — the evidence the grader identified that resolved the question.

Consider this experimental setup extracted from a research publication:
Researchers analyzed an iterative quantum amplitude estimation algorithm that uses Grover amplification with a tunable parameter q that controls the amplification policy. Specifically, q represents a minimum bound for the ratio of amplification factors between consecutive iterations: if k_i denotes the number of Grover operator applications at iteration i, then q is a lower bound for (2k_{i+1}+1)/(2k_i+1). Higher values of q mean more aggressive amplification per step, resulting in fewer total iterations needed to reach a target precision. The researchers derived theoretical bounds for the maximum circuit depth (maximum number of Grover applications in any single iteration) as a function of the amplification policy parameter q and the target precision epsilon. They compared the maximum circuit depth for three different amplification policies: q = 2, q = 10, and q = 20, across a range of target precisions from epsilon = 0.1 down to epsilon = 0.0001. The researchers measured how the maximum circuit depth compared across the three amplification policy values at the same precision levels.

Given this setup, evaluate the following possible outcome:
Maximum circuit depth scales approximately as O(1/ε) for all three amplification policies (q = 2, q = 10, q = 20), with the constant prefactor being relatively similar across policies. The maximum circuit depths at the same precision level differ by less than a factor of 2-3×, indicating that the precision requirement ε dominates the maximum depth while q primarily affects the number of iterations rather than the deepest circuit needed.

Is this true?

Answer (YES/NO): NO